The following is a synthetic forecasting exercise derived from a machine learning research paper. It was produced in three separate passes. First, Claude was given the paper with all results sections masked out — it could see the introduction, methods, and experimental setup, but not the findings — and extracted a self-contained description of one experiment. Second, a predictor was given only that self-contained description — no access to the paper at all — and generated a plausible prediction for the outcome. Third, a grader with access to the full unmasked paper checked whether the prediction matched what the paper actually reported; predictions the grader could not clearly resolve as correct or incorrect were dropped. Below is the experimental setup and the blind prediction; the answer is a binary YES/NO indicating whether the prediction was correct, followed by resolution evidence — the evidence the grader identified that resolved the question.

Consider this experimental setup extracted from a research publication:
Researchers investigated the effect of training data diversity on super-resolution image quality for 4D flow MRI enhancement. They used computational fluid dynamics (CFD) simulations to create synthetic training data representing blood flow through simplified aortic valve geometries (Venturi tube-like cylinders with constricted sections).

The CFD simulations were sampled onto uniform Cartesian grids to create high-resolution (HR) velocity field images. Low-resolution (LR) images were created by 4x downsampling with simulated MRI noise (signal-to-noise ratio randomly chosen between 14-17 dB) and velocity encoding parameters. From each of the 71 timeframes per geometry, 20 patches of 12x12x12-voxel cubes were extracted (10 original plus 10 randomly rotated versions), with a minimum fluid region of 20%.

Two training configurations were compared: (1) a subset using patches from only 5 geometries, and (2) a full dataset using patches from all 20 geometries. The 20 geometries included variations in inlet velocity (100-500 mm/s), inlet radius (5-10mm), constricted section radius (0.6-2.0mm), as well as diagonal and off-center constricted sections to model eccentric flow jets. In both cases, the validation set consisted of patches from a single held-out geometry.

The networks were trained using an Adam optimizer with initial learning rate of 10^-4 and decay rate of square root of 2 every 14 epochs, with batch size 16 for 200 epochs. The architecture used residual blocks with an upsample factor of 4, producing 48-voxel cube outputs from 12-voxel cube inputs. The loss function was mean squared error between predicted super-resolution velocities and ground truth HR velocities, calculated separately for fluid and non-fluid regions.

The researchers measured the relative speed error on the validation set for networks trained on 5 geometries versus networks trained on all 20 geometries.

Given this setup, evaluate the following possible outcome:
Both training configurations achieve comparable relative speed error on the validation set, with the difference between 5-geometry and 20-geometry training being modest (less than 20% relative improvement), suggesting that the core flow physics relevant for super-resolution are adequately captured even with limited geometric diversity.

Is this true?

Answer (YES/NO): NO